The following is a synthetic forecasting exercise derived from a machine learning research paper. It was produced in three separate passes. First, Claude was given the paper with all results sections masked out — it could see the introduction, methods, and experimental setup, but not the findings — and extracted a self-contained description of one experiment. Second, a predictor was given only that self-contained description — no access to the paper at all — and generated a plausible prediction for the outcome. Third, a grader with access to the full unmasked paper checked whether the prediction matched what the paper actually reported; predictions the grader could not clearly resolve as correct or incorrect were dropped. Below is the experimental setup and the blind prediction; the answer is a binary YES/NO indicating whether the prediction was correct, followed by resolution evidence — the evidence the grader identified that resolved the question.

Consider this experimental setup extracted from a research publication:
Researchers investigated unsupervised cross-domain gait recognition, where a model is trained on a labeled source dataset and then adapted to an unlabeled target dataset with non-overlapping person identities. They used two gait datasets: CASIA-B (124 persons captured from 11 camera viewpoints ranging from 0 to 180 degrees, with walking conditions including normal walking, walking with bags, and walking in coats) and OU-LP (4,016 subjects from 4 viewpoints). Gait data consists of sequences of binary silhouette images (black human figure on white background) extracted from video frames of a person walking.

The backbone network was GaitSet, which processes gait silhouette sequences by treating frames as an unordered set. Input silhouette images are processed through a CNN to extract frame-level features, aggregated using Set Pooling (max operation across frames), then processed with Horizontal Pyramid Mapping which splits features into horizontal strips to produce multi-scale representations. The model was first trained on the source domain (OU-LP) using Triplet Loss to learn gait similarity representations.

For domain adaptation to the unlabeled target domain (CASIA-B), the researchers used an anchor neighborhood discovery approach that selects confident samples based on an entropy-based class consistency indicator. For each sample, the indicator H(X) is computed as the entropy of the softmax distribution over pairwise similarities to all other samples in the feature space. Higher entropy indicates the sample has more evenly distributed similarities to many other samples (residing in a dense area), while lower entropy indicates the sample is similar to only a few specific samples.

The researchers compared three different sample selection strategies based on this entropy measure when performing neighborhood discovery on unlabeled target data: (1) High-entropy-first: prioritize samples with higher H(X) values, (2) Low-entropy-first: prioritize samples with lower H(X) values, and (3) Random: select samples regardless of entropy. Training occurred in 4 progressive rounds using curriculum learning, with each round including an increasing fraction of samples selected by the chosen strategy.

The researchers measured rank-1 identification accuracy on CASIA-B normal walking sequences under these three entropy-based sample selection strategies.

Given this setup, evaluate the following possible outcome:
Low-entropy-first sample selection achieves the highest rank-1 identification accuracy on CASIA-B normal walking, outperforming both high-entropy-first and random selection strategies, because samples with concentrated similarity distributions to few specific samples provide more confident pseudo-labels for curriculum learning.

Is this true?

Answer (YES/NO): NO